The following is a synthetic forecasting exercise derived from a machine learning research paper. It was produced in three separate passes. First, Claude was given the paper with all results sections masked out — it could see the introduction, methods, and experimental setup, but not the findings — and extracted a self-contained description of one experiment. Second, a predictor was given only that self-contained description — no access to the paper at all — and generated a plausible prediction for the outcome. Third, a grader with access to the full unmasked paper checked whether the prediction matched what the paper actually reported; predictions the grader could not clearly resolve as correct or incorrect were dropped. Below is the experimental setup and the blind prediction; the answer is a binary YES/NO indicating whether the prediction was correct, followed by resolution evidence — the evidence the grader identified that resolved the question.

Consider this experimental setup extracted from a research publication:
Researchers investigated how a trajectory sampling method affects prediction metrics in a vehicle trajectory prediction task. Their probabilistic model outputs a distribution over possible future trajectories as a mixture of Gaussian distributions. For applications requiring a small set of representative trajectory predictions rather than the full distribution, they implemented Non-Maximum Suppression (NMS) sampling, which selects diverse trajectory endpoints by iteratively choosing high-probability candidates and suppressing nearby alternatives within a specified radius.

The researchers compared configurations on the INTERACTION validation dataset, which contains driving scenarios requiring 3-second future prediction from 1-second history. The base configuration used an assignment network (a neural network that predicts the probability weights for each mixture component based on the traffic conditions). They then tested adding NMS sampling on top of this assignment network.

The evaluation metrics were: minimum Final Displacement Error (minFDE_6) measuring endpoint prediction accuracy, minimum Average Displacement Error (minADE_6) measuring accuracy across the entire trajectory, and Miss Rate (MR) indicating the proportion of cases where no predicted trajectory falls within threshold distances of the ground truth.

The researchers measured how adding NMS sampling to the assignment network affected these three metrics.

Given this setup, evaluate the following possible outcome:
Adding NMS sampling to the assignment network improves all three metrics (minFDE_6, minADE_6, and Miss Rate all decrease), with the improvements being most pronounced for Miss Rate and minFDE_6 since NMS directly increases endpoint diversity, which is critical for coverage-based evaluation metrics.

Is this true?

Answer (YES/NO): NO